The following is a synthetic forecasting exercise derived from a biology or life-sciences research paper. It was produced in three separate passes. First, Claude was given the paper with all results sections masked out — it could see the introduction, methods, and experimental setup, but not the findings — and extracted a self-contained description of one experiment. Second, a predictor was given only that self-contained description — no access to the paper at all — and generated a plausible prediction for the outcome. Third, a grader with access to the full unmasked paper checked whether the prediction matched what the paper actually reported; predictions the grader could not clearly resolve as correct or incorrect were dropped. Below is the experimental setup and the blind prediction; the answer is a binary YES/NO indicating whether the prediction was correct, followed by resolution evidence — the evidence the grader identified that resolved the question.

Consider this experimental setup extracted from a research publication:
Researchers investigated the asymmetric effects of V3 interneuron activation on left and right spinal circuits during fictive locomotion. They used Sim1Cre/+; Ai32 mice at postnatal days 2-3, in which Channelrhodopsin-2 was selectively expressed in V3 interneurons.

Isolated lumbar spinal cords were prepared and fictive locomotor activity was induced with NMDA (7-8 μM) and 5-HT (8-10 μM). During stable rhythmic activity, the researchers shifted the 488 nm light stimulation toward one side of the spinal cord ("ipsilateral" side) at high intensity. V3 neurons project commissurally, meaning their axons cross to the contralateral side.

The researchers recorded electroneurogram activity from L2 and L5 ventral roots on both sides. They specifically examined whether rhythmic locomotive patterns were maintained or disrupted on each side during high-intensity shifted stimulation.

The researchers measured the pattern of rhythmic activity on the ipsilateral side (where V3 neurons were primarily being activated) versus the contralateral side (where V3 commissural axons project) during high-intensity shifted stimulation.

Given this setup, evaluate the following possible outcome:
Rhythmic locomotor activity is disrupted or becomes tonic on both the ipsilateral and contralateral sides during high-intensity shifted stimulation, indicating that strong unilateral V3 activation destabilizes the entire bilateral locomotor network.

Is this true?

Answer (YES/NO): NO